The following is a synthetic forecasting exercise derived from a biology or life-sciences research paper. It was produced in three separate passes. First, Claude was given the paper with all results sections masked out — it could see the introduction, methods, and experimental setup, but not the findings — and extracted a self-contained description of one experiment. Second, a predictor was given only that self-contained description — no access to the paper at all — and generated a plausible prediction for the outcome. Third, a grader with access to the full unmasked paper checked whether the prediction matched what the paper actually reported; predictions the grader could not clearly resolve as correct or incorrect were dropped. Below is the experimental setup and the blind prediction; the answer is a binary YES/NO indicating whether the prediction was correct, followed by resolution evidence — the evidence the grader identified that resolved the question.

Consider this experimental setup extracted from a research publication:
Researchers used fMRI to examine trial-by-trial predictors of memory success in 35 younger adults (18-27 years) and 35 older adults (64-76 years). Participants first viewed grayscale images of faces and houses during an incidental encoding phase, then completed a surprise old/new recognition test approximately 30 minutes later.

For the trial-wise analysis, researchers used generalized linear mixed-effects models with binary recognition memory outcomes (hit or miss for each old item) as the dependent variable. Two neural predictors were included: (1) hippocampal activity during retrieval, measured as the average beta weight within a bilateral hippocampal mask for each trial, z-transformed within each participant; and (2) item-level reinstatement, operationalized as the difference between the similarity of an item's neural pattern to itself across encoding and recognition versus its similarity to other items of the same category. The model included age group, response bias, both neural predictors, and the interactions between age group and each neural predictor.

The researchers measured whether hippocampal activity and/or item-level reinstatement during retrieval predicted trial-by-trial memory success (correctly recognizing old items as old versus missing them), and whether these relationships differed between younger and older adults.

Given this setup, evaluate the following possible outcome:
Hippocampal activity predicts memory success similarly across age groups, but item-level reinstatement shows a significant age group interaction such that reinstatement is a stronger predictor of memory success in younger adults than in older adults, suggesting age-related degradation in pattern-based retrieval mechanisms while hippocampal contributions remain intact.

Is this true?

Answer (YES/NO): NO